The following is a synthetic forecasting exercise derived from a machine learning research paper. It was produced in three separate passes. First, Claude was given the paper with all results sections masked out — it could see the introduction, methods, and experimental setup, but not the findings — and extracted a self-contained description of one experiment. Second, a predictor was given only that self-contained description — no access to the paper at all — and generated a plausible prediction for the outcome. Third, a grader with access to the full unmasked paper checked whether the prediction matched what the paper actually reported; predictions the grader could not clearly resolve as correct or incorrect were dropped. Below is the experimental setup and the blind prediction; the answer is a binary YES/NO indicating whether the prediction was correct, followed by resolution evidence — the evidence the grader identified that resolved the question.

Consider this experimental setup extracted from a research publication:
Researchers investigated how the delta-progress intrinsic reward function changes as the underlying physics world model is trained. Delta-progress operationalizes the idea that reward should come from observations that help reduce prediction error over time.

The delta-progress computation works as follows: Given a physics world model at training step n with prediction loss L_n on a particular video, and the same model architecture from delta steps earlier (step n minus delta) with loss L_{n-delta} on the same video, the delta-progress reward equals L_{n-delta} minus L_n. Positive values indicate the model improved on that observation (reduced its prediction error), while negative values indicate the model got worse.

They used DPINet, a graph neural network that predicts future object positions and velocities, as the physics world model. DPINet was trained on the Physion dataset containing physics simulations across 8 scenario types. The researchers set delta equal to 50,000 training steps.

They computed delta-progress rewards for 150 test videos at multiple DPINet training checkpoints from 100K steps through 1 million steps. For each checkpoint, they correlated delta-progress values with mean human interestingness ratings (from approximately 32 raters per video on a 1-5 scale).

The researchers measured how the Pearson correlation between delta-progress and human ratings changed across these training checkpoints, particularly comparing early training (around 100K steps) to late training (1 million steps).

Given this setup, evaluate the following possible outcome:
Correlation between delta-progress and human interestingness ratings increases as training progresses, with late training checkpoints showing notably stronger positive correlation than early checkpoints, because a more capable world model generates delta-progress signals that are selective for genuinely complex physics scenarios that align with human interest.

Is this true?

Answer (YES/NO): NO